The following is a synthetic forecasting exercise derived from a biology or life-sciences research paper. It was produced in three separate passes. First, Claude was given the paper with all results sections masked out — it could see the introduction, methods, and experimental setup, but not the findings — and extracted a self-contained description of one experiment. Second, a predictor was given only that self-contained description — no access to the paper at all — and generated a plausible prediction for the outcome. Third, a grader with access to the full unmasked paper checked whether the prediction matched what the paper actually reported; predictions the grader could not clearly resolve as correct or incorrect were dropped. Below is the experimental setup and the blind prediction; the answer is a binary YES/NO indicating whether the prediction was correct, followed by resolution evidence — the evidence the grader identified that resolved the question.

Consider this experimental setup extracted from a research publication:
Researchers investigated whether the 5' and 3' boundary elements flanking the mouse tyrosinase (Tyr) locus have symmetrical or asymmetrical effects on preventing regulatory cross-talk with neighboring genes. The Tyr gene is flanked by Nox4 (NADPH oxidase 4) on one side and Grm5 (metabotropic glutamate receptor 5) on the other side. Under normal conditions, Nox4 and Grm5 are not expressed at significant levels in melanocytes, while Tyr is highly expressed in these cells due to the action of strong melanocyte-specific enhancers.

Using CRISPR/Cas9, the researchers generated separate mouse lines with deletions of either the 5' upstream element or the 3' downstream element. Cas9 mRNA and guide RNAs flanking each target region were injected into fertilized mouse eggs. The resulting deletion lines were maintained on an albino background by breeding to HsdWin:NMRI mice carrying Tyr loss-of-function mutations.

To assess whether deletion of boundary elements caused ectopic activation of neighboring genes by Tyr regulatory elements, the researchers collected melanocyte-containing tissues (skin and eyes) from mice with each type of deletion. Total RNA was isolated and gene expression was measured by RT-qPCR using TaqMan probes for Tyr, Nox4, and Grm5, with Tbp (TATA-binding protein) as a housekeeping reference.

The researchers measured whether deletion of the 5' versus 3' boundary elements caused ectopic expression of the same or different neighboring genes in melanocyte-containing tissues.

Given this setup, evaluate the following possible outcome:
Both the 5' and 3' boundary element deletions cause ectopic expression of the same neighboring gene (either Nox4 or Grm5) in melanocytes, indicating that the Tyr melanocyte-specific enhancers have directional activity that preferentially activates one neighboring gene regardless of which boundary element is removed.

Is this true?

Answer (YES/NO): NO